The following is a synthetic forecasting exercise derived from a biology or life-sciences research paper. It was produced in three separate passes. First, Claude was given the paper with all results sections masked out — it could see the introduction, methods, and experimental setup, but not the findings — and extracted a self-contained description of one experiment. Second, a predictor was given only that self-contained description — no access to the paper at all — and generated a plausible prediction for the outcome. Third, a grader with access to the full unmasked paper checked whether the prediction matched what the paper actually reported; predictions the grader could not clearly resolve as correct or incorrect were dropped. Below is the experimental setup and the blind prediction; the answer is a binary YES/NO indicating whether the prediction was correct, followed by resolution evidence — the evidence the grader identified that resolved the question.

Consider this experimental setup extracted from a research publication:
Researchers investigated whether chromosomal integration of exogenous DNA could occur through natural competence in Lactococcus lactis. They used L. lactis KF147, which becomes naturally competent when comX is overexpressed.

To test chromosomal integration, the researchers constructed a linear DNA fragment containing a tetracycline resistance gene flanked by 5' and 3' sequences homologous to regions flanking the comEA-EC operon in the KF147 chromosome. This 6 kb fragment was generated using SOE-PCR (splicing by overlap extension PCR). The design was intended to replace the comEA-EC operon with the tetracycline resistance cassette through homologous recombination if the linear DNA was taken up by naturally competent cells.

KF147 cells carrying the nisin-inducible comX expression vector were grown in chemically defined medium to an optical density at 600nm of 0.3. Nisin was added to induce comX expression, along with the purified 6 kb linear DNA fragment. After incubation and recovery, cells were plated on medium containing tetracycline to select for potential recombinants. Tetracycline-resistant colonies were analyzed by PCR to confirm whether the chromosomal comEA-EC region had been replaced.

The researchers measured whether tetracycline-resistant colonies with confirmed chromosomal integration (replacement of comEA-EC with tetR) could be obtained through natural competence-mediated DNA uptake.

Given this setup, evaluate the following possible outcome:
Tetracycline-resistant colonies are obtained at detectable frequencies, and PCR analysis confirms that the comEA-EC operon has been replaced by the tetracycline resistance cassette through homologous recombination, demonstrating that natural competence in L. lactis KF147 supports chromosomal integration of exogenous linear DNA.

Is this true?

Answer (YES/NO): YES